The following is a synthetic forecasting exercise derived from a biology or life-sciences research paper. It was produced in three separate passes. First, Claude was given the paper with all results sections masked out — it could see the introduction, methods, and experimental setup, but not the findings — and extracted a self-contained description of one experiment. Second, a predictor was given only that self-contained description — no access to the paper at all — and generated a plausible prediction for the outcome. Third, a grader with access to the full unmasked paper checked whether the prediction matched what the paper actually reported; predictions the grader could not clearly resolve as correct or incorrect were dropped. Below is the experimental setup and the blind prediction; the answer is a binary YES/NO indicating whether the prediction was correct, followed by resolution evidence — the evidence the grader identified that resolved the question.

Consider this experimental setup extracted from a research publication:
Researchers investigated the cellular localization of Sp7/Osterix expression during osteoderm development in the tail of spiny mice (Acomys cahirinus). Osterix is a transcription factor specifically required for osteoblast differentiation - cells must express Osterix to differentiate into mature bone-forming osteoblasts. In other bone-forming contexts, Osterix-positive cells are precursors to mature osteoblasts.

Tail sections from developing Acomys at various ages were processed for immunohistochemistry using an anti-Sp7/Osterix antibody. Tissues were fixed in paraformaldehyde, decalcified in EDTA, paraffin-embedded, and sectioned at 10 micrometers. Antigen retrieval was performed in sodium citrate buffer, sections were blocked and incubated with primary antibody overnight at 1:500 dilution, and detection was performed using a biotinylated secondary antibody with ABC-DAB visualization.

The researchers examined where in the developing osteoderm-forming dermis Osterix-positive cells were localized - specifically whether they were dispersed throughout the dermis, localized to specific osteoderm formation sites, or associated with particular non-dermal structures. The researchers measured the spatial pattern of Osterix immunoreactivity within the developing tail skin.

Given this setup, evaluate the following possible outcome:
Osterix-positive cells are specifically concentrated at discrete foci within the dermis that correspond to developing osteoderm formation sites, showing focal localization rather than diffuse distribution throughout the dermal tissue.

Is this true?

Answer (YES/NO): YES